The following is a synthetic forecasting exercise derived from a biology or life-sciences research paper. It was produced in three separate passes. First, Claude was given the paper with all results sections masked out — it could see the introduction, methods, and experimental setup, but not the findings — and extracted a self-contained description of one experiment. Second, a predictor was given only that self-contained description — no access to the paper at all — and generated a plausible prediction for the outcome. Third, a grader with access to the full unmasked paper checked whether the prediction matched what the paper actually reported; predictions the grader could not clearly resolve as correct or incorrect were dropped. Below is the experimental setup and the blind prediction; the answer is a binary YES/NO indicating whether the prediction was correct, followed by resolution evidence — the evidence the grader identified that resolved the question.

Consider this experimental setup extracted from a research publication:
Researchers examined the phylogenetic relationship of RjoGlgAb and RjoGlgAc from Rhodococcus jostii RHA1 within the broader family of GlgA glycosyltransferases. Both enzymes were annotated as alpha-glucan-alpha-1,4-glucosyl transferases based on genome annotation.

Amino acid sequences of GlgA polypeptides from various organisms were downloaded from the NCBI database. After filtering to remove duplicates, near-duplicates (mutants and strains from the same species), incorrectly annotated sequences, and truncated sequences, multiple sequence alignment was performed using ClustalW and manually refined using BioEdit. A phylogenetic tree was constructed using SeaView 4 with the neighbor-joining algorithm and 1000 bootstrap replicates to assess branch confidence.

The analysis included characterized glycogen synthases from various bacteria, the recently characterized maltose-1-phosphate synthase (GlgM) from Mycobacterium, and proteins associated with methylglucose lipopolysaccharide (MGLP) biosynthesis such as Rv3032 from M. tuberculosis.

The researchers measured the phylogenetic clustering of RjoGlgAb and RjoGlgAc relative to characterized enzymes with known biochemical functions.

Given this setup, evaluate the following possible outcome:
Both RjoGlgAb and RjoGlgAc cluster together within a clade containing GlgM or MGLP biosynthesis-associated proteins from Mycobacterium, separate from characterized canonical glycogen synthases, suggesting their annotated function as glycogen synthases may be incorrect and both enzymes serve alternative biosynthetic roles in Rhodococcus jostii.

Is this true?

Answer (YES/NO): NO